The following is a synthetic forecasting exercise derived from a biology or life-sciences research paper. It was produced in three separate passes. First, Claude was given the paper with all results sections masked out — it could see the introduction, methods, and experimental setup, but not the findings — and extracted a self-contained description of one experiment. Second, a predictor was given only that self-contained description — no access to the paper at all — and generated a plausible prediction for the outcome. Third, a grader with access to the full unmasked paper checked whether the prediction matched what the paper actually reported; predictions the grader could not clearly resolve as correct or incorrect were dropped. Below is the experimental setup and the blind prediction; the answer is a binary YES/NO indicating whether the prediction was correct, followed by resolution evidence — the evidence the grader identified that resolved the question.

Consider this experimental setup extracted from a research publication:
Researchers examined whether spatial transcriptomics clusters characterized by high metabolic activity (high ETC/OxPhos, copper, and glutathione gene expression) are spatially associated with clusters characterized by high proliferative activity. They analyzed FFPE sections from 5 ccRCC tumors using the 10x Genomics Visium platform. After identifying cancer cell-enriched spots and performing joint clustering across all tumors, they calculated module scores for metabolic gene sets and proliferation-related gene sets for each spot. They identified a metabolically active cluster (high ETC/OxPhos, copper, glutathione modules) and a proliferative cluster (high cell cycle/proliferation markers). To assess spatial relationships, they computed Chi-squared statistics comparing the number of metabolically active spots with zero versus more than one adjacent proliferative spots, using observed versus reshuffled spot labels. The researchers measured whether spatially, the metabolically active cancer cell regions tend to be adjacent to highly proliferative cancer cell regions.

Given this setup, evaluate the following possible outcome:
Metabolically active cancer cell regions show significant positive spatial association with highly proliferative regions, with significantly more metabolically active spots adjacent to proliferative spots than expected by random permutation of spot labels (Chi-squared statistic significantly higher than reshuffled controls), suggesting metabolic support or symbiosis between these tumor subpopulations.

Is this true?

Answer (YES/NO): YES